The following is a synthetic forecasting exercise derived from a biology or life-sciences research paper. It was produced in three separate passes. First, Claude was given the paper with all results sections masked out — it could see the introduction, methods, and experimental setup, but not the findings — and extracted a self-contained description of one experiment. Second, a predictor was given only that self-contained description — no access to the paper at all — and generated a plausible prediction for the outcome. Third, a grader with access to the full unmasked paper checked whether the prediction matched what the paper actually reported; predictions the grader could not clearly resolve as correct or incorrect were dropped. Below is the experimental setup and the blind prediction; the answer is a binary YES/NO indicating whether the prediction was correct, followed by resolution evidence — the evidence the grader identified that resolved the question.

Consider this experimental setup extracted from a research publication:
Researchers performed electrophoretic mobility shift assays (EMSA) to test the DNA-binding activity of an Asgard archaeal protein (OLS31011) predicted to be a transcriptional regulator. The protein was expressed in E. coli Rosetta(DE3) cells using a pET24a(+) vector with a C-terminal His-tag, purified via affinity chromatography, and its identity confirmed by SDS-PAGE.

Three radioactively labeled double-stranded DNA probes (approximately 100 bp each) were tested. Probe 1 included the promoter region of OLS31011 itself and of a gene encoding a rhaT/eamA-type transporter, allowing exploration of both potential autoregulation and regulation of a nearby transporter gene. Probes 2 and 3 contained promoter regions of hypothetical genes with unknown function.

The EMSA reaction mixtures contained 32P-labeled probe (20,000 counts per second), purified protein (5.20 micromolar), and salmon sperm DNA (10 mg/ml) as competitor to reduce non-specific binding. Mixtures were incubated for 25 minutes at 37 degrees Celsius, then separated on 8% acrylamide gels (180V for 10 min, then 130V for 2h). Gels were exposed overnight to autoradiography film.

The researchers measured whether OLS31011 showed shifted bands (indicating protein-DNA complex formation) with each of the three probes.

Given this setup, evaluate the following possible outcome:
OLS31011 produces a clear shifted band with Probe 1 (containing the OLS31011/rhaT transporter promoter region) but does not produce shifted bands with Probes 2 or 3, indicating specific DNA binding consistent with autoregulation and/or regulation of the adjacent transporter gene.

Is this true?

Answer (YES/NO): YES